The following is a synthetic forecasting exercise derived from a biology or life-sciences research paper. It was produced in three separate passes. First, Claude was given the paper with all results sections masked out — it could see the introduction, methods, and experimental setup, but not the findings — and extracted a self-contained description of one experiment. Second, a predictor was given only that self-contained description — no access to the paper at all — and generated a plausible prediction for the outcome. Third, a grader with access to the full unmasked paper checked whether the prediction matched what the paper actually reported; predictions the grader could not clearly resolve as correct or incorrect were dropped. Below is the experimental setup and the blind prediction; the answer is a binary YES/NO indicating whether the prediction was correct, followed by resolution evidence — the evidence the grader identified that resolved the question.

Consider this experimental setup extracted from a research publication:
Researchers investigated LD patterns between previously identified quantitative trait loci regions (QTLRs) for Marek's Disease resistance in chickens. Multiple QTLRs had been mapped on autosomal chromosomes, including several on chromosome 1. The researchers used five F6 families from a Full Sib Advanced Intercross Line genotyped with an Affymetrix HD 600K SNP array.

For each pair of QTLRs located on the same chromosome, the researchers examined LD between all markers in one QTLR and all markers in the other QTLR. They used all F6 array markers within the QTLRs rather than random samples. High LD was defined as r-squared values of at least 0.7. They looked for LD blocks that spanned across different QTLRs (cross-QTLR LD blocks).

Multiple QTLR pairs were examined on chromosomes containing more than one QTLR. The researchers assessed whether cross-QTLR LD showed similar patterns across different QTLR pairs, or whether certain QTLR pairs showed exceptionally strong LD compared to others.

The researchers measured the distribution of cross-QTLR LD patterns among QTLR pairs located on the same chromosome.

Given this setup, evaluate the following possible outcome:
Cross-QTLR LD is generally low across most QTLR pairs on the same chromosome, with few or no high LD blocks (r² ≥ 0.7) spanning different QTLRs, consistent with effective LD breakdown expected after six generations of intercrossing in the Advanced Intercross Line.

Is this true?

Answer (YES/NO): NO